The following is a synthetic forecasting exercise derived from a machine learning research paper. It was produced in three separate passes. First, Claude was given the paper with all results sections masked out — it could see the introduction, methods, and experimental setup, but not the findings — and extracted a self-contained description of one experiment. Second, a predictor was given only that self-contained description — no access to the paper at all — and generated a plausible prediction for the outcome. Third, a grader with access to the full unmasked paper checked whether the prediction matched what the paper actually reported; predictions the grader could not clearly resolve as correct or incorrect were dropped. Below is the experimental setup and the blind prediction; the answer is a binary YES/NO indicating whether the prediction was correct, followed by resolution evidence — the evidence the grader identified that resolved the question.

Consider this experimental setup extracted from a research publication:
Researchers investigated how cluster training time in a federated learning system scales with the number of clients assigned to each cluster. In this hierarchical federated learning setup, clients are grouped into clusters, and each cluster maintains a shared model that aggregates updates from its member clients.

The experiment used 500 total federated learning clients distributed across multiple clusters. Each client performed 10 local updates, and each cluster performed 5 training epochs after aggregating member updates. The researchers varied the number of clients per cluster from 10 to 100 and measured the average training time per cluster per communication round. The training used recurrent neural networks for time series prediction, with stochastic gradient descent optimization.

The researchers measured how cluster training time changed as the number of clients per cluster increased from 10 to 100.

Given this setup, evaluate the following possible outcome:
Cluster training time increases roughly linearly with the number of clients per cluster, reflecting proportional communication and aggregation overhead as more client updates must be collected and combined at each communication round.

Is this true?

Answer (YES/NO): NO